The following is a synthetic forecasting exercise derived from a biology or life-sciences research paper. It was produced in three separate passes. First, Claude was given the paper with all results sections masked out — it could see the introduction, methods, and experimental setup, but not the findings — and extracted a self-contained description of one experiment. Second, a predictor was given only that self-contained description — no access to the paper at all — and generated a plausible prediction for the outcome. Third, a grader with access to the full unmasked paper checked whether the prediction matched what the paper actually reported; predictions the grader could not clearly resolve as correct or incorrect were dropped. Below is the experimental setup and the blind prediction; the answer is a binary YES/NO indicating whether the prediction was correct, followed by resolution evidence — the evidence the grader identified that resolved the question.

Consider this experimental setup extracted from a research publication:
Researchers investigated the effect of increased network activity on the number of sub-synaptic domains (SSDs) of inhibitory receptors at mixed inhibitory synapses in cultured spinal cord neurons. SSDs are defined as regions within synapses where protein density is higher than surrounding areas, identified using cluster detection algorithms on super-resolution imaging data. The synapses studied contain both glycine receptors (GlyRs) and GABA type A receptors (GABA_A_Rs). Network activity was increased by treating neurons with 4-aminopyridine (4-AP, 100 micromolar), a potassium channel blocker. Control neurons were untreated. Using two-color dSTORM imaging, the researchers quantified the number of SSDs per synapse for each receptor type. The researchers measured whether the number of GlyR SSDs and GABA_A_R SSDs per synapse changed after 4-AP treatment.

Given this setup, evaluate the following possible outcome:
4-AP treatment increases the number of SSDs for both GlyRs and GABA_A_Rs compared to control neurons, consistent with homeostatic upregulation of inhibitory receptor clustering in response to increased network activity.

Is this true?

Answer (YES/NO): NO